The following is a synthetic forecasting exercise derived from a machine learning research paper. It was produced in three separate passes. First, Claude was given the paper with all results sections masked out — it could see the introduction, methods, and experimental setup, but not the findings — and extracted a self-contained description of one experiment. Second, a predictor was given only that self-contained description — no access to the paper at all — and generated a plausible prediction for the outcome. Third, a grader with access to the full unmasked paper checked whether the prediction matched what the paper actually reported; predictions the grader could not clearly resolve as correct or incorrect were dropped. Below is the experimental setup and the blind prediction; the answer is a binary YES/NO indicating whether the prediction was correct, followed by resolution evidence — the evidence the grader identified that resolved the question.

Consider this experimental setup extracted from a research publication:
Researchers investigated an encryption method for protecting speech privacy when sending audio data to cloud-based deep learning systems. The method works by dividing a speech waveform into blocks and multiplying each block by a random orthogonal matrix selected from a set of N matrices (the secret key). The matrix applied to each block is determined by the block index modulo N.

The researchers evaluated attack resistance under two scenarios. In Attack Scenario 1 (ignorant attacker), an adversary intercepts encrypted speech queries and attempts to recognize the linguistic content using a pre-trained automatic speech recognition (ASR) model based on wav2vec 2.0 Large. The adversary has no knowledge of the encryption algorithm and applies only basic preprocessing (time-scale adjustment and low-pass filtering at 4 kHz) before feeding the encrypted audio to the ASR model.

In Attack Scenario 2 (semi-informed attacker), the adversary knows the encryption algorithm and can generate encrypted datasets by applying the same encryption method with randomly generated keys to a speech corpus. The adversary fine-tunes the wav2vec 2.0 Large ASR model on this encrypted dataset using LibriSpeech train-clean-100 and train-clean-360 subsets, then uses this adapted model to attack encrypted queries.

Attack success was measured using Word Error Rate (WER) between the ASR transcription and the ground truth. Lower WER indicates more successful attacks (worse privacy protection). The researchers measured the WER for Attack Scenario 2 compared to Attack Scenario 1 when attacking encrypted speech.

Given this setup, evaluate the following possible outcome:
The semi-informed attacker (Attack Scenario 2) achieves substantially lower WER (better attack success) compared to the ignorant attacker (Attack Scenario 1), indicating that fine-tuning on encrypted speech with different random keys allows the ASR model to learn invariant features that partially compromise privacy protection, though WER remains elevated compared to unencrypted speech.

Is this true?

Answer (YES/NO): YES